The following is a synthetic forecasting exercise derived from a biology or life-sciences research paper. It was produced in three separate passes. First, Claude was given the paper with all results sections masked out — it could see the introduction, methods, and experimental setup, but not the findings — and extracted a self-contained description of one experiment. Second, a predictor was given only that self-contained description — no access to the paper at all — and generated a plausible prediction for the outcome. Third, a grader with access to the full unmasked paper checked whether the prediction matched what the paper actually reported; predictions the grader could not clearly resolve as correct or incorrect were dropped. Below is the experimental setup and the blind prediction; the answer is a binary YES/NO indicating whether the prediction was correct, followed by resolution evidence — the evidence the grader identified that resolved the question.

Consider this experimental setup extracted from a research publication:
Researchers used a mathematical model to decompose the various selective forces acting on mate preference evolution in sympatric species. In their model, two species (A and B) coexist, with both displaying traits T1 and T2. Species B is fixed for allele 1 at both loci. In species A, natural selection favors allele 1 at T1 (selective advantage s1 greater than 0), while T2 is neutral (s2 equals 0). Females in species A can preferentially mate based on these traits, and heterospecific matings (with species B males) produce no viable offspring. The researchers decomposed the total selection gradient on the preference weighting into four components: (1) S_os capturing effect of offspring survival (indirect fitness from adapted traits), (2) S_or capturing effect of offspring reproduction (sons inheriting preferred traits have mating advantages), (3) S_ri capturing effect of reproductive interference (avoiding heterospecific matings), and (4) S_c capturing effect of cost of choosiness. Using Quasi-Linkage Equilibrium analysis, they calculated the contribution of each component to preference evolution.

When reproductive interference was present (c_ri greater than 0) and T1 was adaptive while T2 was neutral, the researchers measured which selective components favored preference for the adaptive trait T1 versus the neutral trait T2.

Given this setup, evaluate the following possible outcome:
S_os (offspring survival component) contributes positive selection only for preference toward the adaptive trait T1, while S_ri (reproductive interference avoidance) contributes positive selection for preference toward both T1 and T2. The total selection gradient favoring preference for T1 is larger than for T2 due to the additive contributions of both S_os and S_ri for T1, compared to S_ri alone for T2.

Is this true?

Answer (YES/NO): NO